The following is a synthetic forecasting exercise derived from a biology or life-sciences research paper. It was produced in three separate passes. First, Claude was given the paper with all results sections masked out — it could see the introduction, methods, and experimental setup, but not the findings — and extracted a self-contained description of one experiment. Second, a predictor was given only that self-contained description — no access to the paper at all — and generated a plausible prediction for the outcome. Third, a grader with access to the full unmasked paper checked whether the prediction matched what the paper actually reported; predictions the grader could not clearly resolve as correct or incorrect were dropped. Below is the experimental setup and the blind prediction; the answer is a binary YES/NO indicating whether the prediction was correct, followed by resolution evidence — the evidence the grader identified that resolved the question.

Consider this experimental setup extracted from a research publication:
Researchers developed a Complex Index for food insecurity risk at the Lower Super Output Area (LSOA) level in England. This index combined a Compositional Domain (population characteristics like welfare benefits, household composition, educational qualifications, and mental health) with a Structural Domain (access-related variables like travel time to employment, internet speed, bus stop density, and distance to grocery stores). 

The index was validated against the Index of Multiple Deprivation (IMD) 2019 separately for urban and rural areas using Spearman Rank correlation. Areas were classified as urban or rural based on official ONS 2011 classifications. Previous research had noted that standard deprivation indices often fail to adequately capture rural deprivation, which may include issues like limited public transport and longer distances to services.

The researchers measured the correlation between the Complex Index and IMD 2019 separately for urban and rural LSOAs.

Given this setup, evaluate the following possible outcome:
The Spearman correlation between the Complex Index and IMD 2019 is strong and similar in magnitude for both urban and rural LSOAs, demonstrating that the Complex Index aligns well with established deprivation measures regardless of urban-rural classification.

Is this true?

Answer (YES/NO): YES